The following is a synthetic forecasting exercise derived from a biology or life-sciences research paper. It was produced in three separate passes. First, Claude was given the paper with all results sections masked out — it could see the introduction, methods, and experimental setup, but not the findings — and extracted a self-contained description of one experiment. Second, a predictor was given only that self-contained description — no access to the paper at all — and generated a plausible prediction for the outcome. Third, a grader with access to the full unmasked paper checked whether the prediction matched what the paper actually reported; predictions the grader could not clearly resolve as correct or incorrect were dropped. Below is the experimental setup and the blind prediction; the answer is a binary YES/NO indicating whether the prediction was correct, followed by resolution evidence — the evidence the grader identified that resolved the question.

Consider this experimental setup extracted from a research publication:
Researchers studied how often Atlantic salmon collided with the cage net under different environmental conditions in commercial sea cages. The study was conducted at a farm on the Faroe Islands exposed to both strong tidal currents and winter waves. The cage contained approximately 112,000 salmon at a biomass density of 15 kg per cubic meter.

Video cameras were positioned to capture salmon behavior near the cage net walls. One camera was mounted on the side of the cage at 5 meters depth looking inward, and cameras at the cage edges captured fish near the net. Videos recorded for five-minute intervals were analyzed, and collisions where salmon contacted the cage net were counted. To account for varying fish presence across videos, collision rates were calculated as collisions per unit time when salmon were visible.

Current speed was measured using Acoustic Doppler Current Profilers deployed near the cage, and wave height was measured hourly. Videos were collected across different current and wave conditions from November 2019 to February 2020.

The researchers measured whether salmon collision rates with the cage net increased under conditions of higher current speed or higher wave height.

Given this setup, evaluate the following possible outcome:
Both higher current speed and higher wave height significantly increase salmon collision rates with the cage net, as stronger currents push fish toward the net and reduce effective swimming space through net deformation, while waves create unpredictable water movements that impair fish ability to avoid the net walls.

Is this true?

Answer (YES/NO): NO